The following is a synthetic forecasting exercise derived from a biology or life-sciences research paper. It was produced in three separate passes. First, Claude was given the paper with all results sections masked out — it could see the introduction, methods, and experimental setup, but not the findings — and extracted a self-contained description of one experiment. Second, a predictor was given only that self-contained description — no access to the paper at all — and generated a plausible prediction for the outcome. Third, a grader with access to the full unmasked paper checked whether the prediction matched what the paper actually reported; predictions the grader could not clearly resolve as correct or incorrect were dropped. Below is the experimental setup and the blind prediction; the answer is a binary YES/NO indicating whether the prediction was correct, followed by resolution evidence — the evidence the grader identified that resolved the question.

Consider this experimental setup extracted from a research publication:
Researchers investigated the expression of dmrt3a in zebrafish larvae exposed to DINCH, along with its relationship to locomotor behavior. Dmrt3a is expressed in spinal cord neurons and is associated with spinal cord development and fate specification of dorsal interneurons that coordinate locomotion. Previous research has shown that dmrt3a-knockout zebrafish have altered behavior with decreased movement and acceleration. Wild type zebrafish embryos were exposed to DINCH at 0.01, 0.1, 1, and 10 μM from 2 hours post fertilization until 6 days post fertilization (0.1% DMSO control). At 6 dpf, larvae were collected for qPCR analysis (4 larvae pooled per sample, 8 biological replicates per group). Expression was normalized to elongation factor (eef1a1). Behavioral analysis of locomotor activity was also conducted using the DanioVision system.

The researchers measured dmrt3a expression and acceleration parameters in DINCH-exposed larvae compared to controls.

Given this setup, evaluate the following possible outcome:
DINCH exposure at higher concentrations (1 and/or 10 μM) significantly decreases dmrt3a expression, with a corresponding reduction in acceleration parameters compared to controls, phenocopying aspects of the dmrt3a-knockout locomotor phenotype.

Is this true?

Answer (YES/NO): NO